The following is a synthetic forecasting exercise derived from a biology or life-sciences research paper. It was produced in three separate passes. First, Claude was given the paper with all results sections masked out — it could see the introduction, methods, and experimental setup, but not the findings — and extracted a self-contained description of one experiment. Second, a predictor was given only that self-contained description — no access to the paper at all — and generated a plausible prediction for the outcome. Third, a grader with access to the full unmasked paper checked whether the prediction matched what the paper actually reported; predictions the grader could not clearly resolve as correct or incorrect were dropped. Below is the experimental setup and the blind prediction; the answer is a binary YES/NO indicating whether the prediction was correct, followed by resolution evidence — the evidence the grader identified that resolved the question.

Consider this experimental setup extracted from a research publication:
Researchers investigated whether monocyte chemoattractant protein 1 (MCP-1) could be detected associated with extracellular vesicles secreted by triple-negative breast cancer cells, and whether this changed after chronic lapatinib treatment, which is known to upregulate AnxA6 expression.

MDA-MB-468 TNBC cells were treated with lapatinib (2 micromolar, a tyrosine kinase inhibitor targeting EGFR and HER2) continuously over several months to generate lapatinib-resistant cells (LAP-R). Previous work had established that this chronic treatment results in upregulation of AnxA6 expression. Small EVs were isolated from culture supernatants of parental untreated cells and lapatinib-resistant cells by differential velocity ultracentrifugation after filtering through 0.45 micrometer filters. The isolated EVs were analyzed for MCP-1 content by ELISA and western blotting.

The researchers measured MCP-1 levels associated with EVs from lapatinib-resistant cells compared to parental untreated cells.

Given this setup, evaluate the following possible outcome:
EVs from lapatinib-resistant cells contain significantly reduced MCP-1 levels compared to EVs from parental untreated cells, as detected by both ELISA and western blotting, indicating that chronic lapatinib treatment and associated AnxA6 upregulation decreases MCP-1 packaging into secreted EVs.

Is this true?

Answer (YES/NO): NO